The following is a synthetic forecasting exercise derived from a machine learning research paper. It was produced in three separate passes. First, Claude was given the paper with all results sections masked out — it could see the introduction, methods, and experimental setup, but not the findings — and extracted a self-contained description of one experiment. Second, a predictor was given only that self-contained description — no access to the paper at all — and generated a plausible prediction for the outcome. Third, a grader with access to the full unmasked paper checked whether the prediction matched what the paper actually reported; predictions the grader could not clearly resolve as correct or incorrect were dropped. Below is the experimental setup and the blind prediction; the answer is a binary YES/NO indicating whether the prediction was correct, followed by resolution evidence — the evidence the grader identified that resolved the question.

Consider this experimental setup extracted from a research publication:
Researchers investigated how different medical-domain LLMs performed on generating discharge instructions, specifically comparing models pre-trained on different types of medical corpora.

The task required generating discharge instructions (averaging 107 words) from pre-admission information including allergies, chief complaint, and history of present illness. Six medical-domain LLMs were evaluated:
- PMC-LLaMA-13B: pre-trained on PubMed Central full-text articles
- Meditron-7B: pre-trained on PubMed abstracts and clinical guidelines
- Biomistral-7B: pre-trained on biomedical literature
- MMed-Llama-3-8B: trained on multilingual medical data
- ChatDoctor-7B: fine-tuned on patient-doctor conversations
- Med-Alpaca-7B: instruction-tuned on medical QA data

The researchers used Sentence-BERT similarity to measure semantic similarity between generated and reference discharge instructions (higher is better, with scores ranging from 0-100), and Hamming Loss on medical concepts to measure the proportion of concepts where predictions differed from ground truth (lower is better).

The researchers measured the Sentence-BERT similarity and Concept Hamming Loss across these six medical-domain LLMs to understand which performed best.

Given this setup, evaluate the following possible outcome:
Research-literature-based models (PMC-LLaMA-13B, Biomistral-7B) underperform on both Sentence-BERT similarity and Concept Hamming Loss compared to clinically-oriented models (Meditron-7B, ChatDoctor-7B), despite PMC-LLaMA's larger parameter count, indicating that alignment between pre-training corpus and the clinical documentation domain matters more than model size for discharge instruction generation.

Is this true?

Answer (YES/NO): NO